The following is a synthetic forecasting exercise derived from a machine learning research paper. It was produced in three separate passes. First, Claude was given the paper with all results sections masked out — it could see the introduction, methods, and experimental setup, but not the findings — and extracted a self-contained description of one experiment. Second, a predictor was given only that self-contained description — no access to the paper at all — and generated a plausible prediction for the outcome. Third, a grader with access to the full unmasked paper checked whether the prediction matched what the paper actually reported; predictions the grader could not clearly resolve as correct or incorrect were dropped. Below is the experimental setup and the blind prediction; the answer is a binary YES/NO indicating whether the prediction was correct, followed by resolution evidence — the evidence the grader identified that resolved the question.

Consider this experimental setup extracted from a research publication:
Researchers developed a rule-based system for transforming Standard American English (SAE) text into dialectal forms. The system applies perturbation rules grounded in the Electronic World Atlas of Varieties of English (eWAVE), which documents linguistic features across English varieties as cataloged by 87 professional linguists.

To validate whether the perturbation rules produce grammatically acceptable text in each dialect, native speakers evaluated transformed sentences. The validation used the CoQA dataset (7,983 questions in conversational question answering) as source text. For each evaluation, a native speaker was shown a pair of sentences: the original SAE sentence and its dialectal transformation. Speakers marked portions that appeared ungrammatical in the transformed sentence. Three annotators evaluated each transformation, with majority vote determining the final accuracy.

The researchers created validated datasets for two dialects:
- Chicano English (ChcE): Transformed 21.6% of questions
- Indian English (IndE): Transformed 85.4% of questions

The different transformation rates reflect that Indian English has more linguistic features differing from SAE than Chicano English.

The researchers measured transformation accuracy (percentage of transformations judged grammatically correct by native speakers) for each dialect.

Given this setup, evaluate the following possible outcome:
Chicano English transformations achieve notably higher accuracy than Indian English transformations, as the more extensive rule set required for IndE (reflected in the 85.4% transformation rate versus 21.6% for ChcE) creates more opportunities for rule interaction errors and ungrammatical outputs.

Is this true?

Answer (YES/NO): YES